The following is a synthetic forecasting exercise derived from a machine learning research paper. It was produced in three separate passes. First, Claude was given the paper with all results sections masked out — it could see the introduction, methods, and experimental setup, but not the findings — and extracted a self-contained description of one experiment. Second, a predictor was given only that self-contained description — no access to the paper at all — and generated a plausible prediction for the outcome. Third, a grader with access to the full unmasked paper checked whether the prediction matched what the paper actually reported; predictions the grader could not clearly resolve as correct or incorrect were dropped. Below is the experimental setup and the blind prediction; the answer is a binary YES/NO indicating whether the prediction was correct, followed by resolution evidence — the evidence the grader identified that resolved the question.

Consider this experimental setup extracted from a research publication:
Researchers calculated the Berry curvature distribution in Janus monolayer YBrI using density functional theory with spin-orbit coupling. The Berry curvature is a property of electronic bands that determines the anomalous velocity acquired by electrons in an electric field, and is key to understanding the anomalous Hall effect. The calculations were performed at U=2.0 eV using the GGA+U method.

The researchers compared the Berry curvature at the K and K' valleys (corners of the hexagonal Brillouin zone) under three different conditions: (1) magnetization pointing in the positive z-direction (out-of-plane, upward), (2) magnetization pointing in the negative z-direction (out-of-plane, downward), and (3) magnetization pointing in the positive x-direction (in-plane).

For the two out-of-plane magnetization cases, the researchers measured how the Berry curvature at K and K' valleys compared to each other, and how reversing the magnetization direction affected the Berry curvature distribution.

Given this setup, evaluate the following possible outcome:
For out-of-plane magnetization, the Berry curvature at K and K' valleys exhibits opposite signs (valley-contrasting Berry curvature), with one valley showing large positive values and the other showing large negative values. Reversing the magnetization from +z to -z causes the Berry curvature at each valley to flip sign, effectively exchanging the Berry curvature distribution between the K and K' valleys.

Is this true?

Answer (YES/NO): NO